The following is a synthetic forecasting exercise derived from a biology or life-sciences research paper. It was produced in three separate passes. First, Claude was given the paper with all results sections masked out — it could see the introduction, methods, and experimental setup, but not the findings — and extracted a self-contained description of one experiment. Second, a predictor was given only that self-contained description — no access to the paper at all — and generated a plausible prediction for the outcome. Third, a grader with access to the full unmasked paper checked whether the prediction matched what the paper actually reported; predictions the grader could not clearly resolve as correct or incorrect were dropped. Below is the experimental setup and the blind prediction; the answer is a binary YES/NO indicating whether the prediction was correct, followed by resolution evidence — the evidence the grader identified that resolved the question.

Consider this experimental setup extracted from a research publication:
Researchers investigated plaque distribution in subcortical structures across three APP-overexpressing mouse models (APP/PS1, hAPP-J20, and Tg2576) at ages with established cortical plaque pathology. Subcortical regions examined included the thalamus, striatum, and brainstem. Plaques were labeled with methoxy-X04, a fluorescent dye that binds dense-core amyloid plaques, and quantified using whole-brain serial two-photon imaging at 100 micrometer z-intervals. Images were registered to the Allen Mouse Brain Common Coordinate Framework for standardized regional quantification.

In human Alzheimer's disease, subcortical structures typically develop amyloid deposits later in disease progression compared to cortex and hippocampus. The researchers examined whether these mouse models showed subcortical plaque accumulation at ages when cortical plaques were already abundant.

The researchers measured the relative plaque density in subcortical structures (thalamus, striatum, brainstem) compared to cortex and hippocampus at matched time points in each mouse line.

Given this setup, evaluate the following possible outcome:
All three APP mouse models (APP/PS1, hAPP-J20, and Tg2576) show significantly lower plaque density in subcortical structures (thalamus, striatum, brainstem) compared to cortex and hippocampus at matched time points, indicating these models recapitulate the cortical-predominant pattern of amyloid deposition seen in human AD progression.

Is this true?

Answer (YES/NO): YES